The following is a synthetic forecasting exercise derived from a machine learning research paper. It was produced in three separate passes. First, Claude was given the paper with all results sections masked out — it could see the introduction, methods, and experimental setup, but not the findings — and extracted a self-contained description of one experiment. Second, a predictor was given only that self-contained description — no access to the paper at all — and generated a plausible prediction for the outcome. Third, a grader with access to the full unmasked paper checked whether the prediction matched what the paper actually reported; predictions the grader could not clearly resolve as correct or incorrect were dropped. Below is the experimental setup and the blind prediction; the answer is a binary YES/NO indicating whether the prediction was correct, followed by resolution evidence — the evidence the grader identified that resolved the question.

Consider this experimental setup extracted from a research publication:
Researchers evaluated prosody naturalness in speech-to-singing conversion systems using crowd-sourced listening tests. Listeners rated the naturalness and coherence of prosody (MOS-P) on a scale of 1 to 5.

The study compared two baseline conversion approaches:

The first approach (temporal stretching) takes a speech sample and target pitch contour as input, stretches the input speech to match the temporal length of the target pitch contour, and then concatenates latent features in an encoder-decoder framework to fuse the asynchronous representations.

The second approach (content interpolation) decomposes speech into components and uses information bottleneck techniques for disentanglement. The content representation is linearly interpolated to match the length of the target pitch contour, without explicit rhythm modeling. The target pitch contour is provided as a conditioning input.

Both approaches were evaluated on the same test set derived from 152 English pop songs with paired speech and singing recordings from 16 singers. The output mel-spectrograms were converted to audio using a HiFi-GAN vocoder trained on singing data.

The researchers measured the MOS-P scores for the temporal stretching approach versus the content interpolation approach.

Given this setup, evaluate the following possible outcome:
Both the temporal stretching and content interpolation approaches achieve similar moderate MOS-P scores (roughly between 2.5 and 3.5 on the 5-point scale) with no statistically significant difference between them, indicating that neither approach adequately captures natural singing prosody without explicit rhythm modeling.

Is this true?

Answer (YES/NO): NO